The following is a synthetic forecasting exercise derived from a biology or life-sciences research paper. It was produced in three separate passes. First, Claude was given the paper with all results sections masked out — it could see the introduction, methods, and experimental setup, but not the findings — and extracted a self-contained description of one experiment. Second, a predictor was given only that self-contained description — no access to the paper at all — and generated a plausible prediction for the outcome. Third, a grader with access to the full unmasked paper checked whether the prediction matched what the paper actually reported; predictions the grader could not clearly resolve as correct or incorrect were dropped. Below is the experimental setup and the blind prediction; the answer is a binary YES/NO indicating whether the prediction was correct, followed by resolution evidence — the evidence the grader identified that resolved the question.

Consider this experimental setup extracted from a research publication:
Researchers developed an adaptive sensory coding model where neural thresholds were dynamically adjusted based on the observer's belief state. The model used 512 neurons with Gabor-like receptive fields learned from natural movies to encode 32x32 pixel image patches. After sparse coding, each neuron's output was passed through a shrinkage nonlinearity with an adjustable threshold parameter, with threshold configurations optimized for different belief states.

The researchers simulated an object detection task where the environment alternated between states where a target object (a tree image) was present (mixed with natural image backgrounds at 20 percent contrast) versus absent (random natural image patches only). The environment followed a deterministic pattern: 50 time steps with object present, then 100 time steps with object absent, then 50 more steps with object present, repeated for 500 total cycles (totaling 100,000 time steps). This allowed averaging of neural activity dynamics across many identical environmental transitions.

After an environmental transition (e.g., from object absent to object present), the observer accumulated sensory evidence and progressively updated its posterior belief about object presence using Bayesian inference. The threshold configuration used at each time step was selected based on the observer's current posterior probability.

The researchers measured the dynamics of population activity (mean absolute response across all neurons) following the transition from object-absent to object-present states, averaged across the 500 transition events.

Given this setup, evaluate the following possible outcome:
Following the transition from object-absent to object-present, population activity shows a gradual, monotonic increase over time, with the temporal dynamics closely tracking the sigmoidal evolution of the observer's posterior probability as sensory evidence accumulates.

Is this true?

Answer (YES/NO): NO